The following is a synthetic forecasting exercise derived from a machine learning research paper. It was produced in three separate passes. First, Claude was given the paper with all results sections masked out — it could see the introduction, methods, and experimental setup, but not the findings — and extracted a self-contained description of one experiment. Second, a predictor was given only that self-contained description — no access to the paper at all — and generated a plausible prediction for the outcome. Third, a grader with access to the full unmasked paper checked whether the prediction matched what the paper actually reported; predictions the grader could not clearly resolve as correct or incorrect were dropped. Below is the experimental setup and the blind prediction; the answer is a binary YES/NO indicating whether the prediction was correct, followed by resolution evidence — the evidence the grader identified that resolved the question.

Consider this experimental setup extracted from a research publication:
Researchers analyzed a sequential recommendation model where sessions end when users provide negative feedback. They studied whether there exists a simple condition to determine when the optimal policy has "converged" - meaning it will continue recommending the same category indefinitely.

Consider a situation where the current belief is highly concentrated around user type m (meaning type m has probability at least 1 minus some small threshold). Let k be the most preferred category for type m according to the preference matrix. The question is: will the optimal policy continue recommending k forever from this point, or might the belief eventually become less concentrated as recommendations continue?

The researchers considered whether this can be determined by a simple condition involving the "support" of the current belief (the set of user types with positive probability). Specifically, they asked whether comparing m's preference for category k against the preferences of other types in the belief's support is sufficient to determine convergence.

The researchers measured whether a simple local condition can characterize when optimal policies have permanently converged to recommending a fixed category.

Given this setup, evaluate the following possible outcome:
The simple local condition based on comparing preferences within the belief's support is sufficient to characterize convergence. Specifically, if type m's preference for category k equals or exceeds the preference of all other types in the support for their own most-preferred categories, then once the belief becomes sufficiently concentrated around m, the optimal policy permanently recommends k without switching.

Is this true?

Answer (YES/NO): NO